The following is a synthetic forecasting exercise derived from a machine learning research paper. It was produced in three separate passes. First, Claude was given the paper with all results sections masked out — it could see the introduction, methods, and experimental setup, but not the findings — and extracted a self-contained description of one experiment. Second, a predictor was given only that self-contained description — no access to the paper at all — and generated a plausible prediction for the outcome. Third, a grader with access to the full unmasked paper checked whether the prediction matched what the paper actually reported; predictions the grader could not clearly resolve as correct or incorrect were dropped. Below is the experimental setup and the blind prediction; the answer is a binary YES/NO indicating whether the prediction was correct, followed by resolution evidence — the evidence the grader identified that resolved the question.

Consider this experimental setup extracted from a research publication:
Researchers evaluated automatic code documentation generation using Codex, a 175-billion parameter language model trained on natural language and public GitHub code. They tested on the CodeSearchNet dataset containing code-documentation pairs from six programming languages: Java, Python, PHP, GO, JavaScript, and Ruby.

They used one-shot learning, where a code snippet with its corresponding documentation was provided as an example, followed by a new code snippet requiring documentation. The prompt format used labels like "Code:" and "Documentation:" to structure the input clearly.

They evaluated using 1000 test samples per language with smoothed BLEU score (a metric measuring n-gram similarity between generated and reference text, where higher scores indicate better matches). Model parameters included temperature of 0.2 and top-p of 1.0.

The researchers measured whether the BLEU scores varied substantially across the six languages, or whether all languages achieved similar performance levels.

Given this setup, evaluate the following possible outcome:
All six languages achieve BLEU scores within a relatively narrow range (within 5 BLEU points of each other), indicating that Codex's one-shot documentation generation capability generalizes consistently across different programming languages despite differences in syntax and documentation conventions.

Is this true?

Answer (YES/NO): NO